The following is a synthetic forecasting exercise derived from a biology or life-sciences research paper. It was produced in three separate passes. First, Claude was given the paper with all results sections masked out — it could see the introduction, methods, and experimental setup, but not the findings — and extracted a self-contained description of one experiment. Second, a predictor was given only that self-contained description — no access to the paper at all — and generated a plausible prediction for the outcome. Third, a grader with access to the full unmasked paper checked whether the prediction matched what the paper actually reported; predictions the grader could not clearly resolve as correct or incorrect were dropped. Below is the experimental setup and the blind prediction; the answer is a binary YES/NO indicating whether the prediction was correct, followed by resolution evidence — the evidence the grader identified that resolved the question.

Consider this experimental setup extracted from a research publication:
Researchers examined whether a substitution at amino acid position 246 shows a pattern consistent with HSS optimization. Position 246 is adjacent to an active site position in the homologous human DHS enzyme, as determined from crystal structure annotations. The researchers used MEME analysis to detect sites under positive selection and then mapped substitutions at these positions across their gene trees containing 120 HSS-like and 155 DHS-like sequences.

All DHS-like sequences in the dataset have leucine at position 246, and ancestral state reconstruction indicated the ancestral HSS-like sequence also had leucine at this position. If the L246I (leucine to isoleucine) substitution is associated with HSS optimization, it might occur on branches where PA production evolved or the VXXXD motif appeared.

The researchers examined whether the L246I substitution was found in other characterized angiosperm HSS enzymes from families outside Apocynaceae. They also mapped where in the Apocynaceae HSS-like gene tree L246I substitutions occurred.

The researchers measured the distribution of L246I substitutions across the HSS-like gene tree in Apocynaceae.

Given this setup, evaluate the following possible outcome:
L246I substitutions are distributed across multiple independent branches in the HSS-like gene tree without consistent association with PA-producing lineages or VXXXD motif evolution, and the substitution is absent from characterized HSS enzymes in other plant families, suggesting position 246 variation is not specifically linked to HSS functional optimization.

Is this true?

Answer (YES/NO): NO